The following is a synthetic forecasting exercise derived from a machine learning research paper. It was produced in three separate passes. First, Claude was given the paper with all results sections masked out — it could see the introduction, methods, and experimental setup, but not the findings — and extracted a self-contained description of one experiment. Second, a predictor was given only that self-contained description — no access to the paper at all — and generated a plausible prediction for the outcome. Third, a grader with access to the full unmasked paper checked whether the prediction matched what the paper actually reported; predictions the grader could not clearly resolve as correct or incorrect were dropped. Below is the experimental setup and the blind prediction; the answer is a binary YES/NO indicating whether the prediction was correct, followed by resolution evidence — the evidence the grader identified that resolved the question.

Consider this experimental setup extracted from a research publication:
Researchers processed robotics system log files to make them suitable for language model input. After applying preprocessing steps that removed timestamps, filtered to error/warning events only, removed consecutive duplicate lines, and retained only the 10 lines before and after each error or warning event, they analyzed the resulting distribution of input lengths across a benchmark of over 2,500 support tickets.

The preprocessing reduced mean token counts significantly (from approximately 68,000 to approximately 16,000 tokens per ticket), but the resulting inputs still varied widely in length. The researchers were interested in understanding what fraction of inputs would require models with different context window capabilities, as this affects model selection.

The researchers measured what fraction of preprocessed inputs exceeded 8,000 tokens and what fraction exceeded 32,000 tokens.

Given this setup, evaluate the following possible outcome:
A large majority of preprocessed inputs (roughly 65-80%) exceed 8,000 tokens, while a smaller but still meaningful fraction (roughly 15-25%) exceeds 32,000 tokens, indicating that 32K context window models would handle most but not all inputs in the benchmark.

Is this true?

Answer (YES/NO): NO